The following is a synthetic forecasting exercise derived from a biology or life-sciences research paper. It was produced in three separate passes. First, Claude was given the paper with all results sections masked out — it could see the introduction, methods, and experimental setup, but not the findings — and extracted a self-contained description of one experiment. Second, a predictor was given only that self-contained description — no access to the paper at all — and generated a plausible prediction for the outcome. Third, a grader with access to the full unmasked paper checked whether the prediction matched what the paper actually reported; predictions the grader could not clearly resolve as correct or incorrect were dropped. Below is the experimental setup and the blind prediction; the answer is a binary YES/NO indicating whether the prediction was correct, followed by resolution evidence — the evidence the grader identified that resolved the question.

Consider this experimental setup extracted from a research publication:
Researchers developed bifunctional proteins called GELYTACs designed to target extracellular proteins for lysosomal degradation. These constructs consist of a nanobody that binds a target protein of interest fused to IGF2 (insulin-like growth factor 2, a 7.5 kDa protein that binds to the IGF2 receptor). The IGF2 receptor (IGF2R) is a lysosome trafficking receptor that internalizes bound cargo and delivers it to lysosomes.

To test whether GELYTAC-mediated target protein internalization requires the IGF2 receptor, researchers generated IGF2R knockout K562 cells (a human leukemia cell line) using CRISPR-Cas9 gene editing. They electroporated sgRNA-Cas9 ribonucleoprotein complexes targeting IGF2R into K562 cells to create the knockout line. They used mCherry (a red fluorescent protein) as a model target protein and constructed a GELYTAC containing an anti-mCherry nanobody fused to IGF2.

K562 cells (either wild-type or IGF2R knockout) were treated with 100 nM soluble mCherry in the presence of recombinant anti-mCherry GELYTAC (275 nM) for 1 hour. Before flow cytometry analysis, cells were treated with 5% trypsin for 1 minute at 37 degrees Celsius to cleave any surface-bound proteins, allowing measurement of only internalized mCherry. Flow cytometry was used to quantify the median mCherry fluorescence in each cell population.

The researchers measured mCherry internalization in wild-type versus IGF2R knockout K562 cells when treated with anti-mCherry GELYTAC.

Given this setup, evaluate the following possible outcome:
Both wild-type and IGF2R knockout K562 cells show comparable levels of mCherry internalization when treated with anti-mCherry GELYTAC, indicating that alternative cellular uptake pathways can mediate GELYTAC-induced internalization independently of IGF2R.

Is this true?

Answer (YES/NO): NO